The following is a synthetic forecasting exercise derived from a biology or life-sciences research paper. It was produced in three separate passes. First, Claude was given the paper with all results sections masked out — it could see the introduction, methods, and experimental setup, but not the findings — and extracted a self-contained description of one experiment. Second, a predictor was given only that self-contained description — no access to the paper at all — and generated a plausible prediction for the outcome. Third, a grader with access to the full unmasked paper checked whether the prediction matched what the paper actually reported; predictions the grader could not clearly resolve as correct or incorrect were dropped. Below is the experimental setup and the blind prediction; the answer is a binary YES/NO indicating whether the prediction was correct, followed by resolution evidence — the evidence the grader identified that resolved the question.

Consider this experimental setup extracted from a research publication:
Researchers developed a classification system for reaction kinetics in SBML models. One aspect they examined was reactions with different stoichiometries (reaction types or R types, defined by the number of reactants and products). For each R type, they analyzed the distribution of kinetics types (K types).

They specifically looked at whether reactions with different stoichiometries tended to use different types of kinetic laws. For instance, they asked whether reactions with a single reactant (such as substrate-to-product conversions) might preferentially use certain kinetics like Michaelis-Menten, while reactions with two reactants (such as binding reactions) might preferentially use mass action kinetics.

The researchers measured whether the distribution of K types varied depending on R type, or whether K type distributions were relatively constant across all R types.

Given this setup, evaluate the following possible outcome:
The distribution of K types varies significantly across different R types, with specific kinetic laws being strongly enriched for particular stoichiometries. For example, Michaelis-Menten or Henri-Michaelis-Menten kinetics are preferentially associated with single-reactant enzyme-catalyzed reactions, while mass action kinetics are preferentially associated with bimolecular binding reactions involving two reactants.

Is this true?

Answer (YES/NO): NO